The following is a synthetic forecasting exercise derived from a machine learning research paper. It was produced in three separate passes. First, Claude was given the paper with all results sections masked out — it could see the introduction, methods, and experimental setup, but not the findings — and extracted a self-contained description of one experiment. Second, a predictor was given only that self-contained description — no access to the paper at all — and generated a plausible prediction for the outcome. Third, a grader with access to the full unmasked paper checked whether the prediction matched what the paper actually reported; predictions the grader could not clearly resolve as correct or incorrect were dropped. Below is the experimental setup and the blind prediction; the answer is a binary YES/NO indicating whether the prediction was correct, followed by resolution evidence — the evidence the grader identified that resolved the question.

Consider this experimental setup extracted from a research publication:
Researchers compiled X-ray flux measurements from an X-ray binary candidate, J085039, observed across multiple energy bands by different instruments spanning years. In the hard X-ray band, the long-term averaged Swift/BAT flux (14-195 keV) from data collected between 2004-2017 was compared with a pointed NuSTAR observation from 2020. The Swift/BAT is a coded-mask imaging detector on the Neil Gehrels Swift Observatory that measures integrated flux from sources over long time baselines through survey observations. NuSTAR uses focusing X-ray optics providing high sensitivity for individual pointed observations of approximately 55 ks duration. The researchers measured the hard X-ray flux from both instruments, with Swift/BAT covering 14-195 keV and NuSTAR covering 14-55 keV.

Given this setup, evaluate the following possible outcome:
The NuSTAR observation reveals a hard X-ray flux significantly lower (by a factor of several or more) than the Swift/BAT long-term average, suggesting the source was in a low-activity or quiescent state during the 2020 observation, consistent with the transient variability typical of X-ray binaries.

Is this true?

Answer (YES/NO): NO